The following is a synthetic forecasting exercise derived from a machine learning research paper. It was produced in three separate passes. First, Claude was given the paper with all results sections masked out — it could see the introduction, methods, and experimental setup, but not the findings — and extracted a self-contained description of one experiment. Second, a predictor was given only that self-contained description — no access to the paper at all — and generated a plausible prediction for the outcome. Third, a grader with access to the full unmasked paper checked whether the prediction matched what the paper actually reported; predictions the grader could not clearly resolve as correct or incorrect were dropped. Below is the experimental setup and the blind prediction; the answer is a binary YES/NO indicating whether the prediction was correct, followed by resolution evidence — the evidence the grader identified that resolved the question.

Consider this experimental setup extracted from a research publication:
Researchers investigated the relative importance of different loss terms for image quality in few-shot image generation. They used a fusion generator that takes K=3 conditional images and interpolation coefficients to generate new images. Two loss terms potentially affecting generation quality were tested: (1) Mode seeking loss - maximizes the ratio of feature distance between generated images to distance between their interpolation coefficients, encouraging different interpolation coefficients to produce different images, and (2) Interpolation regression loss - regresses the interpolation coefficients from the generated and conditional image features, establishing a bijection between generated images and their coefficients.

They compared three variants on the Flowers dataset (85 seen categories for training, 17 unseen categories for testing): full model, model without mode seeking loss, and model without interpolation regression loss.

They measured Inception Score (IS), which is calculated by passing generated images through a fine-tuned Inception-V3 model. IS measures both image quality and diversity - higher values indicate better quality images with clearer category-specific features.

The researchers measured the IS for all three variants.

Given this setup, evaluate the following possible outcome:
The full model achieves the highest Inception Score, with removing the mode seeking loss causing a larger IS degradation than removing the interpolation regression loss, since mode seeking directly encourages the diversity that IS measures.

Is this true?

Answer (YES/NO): NO